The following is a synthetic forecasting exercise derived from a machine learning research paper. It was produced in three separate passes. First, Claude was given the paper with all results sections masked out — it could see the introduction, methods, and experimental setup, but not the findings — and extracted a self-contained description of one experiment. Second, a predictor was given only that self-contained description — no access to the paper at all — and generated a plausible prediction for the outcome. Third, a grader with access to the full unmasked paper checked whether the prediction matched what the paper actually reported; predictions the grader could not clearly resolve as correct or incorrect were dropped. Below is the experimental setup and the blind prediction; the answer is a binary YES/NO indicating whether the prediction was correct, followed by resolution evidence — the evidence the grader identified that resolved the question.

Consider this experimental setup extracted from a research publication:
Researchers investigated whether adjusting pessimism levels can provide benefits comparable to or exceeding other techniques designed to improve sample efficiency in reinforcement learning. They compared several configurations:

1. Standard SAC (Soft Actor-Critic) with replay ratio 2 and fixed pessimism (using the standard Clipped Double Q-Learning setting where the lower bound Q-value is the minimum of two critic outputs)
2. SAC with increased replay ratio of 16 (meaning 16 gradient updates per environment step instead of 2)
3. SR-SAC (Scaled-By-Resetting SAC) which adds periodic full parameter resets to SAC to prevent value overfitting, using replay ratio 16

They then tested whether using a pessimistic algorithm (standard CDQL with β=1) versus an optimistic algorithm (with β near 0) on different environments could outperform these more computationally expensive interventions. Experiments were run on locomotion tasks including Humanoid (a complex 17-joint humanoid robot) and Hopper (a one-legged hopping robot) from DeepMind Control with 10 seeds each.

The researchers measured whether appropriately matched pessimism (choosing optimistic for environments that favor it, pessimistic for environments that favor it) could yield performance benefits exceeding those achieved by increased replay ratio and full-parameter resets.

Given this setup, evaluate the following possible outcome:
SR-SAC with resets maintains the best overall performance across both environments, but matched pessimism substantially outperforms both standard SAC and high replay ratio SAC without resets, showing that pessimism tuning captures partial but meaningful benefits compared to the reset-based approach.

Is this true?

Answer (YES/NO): NO